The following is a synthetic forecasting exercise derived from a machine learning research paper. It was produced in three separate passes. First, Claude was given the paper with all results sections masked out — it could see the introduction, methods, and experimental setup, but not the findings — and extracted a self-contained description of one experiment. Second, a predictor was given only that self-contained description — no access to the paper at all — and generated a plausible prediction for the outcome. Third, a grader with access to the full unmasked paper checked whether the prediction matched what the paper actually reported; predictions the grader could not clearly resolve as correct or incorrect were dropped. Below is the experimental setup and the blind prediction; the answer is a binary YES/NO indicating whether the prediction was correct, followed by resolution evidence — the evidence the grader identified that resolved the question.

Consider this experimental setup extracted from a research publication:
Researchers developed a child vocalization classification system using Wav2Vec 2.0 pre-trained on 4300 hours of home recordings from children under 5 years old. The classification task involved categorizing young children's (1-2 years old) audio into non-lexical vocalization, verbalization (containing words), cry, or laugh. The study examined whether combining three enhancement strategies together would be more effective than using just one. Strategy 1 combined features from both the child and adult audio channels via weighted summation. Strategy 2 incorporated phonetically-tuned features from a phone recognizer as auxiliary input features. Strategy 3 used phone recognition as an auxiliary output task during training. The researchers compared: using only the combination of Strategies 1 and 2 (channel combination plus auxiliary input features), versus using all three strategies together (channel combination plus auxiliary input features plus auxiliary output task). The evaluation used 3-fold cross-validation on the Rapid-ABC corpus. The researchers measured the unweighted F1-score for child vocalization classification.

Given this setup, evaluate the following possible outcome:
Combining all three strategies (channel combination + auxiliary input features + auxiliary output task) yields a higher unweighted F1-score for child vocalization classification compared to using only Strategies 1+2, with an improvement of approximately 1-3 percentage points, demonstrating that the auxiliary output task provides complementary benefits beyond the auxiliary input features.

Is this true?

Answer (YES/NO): NO